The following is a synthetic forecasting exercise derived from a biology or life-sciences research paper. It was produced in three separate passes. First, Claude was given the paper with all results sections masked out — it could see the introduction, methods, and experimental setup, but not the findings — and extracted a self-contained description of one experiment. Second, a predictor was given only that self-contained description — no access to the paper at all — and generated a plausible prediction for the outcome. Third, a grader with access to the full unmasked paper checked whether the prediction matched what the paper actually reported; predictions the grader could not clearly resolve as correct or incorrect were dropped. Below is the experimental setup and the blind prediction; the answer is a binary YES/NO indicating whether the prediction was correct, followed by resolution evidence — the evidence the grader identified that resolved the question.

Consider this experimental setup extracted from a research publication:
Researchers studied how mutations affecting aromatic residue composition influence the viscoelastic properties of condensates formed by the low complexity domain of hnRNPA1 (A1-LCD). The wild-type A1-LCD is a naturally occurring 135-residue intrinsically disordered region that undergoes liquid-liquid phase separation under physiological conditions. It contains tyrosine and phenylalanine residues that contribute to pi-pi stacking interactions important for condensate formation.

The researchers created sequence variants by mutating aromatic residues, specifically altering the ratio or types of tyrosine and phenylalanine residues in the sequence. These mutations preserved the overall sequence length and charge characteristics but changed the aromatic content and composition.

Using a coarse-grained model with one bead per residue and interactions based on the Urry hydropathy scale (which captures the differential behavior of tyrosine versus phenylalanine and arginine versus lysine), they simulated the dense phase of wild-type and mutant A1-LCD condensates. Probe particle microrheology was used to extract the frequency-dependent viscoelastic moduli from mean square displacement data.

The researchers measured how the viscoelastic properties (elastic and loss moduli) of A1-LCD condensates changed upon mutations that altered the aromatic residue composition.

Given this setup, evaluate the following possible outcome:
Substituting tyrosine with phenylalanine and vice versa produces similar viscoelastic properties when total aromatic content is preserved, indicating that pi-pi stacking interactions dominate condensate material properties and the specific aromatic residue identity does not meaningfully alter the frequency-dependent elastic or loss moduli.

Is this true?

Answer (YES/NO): NO